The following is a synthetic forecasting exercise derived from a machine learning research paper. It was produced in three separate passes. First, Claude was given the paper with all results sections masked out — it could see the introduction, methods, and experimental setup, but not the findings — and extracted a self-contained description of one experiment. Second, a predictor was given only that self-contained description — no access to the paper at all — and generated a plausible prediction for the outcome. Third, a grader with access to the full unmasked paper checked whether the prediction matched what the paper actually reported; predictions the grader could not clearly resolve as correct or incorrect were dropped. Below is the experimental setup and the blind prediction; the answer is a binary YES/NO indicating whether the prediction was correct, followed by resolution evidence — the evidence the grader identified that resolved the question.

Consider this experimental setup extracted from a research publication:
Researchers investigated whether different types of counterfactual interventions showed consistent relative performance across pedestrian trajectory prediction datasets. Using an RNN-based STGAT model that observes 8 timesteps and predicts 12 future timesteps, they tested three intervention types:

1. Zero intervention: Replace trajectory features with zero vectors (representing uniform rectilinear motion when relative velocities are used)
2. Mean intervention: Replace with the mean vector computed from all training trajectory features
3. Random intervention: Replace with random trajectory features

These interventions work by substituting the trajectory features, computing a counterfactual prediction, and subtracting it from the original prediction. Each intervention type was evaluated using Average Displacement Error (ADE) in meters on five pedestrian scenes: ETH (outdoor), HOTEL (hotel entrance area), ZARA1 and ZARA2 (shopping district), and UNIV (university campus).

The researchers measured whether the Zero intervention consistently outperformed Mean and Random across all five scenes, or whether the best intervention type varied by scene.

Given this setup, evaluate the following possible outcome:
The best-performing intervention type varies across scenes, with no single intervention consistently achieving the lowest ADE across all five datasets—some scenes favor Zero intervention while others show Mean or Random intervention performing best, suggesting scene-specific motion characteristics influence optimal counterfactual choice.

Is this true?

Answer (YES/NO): NO